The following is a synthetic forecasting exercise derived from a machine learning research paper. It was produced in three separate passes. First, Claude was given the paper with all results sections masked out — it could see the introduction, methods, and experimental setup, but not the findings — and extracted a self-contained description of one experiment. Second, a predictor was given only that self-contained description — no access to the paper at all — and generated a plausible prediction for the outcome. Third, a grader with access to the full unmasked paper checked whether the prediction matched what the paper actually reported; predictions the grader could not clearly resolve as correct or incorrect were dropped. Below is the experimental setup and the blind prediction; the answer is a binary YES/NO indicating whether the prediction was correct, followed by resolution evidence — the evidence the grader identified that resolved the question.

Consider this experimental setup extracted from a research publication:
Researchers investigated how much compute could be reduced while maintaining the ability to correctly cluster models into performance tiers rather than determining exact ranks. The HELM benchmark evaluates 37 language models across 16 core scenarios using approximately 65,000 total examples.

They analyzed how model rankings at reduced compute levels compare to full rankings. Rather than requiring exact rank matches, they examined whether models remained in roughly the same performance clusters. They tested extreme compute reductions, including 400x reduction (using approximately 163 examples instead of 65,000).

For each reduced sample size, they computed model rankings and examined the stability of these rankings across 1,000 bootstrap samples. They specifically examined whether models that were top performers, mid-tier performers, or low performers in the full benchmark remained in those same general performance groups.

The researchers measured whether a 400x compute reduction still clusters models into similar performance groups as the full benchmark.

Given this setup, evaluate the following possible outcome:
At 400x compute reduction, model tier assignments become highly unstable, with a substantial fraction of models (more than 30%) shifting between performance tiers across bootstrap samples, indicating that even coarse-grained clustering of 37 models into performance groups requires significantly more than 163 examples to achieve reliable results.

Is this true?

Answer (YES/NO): NO